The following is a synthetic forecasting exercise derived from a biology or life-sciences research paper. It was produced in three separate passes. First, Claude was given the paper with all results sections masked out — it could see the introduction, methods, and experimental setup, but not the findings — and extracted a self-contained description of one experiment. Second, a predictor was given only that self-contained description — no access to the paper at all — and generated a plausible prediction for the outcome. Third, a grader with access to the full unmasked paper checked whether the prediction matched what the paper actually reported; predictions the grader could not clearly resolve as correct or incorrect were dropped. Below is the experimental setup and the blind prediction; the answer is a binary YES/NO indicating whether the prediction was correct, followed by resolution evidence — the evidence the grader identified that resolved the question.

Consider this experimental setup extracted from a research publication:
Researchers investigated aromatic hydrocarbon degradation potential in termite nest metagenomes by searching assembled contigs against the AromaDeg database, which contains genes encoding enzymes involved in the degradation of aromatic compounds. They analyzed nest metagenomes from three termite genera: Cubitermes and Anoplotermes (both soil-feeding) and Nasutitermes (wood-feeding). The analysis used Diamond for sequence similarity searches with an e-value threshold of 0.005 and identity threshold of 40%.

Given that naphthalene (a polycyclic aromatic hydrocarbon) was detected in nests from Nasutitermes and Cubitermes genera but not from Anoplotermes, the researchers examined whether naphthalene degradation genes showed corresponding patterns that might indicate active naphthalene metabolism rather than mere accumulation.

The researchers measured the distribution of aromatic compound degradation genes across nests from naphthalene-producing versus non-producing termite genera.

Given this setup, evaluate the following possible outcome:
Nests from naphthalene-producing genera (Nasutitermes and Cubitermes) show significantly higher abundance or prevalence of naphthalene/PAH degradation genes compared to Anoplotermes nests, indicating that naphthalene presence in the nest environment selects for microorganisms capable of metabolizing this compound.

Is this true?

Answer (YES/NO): NO